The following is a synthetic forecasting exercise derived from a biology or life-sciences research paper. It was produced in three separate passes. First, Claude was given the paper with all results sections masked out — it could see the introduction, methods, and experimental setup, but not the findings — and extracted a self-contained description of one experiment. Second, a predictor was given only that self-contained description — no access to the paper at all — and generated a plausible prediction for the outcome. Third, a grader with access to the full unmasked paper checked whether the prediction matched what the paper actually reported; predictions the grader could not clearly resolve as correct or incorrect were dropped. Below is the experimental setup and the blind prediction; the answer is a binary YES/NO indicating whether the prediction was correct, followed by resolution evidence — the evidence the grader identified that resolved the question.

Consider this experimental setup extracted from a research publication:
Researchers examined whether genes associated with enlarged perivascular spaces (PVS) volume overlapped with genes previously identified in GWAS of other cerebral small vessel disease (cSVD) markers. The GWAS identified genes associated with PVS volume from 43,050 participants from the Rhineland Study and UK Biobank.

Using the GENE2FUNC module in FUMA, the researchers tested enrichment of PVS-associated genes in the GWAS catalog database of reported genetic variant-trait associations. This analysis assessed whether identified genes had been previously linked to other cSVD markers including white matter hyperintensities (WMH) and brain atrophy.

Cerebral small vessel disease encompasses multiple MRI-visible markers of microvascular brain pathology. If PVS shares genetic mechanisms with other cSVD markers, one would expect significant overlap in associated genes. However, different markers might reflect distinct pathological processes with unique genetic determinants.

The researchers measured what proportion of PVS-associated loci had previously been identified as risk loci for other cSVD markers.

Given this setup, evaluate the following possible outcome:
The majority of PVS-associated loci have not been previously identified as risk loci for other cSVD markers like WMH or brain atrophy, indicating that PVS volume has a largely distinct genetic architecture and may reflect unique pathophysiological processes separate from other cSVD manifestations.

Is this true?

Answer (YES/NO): YES